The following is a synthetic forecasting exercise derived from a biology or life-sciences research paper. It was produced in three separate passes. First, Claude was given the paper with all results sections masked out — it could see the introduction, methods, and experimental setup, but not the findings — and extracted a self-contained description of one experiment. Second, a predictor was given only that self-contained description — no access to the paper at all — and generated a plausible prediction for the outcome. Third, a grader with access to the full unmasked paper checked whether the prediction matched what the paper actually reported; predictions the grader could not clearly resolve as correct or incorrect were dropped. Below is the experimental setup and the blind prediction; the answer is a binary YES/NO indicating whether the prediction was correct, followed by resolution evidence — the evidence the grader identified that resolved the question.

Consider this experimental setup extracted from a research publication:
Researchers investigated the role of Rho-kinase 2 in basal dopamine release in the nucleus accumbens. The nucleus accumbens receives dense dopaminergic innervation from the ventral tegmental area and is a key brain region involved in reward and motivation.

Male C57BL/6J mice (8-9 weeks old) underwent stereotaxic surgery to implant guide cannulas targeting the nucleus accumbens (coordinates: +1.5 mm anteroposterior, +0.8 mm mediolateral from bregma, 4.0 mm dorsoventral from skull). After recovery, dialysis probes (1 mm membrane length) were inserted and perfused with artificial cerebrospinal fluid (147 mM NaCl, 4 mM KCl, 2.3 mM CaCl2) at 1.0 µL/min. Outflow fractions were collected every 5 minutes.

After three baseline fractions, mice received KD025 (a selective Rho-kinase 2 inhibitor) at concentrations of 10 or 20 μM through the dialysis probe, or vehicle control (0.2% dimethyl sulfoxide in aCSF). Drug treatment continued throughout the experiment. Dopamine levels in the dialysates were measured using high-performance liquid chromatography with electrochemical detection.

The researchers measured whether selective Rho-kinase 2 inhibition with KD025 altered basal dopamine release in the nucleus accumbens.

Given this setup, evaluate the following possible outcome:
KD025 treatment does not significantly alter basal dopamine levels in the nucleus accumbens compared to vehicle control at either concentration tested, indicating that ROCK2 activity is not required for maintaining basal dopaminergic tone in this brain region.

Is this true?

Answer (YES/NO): YES